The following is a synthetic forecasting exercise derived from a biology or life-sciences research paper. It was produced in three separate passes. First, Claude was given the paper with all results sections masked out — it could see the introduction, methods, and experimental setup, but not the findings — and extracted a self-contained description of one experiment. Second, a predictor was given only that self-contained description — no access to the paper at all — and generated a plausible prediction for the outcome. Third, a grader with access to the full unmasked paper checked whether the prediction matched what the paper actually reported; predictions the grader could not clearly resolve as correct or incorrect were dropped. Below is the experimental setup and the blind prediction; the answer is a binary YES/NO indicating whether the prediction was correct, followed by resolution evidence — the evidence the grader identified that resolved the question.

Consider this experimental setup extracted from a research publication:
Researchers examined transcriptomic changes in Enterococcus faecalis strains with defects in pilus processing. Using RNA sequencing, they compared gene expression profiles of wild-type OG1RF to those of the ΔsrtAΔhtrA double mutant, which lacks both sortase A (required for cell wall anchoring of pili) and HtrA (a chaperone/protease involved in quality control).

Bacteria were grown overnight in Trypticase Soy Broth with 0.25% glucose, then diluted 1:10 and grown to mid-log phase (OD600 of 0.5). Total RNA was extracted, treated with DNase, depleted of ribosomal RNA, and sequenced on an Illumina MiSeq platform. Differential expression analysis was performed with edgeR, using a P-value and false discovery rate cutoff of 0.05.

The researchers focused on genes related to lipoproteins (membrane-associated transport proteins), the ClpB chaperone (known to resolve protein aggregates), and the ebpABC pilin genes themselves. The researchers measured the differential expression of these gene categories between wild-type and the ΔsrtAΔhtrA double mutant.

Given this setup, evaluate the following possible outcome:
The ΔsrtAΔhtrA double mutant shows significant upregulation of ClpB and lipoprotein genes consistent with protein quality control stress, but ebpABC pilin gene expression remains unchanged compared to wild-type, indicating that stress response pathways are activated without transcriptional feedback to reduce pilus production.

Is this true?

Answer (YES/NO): NO